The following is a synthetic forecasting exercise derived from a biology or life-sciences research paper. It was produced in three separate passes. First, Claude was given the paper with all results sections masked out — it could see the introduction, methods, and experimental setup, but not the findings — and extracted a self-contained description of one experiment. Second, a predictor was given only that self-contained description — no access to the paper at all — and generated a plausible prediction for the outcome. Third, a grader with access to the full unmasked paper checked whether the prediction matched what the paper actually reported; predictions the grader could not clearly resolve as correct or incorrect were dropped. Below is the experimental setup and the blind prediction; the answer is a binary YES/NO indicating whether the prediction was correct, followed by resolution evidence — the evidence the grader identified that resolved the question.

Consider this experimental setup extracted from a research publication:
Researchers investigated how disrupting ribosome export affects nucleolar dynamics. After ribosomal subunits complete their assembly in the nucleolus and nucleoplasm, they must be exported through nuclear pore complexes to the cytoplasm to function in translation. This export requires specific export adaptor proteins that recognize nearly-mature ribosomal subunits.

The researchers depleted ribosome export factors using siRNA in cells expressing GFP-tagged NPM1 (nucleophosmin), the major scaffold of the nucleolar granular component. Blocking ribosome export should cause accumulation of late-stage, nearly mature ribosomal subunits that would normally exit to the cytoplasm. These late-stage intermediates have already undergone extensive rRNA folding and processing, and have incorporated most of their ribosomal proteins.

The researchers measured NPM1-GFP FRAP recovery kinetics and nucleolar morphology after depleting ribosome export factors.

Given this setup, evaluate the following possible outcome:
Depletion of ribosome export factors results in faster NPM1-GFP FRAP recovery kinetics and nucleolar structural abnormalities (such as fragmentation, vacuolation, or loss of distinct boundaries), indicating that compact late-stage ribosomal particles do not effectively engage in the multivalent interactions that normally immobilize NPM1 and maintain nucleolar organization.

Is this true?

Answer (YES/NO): YES